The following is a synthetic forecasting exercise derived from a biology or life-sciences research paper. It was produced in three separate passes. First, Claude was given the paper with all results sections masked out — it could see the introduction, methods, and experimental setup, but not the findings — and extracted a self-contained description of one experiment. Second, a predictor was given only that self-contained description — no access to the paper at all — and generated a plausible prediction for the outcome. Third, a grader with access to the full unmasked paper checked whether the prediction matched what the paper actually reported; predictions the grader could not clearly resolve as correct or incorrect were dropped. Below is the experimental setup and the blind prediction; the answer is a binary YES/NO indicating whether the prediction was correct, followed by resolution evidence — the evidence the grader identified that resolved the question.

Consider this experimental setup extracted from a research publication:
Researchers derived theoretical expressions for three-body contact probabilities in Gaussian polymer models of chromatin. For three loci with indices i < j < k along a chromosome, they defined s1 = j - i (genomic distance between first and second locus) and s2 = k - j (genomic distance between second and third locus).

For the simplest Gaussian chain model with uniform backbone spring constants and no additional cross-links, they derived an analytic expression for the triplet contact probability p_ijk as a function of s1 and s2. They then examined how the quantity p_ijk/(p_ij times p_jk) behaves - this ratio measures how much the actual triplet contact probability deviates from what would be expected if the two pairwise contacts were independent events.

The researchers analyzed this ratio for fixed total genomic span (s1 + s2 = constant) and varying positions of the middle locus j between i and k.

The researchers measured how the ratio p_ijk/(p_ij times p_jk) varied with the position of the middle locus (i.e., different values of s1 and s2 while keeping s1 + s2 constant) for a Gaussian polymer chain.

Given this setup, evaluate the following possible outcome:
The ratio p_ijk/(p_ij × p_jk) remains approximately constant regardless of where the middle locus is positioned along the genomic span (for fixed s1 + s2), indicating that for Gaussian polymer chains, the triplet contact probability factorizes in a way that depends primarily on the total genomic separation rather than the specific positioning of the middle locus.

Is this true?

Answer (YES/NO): NO